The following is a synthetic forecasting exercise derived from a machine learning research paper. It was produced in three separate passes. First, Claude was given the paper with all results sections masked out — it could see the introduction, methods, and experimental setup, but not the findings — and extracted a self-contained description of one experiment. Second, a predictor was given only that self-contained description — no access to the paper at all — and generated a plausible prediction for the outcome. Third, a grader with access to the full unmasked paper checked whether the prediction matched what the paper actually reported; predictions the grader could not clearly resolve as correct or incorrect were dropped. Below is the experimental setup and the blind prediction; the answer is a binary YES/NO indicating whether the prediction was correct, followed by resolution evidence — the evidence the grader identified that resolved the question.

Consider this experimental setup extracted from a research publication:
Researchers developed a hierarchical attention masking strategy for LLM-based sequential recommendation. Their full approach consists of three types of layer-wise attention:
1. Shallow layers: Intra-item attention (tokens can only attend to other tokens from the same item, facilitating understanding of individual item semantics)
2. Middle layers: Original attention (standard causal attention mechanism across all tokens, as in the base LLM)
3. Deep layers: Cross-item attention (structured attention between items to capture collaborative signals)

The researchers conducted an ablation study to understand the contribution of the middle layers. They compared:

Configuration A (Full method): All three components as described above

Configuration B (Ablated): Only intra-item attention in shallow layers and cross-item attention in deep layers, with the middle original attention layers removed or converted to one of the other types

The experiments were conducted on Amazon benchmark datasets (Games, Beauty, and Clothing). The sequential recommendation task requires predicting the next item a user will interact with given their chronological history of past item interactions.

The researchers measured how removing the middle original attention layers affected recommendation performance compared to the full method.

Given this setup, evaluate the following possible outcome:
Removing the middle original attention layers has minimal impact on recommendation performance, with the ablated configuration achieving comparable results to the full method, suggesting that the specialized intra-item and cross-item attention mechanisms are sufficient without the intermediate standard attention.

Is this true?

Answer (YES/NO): NO